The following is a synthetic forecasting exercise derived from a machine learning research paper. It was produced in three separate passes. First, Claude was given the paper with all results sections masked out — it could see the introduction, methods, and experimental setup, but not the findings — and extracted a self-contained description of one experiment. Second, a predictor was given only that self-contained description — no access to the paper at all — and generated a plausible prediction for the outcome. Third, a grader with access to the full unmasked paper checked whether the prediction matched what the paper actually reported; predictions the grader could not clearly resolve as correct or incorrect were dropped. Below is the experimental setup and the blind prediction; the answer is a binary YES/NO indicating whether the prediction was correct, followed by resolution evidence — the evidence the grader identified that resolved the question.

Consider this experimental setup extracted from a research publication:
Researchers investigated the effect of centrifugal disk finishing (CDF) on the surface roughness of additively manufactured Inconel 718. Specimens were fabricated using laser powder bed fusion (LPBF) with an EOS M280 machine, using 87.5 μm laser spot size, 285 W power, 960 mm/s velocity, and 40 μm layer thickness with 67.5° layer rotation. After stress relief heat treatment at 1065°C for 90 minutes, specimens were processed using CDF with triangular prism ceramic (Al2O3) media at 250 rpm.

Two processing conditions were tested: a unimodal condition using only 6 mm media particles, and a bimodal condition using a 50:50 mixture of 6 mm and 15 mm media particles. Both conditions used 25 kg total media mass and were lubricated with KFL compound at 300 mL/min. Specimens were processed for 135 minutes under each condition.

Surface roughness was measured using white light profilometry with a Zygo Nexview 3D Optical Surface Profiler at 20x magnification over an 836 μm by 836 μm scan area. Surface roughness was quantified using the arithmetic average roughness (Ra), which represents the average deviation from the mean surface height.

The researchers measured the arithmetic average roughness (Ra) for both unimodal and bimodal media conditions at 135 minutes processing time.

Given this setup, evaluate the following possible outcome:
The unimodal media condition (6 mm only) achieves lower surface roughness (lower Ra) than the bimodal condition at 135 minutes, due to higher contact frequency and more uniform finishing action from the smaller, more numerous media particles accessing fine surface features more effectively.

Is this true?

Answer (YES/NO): YES